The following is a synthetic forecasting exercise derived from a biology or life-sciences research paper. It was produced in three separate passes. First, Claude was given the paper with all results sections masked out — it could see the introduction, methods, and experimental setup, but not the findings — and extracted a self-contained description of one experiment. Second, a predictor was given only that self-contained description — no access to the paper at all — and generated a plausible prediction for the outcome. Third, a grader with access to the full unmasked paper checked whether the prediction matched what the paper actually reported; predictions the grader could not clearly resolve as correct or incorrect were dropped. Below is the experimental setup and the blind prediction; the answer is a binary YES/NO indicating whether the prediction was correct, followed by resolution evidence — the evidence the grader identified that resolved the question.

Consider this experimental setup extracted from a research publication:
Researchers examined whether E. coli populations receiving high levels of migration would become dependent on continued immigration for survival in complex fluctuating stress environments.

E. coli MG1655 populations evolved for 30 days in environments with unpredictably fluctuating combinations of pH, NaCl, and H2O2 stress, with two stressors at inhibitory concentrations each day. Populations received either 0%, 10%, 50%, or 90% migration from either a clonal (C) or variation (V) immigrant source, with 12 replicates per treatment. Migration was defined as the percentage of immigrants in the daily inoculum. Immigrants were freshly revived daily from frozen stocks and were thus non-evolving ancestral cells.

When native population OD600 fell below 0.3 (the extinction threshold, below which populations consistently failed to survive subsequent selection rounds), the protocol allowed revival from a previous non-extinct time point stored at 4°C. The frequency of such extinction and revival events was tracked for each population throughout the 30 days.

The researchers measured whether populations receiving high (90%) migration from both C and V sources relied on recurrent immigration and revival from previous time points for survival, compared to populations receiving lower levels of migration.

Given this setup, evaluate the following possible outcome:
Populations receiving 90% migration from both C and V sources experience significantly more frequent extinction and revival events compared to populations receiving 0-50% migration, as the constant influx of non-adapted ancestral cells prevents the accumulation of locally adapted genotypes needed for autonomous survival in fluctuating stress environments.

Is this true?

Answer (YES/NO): YES